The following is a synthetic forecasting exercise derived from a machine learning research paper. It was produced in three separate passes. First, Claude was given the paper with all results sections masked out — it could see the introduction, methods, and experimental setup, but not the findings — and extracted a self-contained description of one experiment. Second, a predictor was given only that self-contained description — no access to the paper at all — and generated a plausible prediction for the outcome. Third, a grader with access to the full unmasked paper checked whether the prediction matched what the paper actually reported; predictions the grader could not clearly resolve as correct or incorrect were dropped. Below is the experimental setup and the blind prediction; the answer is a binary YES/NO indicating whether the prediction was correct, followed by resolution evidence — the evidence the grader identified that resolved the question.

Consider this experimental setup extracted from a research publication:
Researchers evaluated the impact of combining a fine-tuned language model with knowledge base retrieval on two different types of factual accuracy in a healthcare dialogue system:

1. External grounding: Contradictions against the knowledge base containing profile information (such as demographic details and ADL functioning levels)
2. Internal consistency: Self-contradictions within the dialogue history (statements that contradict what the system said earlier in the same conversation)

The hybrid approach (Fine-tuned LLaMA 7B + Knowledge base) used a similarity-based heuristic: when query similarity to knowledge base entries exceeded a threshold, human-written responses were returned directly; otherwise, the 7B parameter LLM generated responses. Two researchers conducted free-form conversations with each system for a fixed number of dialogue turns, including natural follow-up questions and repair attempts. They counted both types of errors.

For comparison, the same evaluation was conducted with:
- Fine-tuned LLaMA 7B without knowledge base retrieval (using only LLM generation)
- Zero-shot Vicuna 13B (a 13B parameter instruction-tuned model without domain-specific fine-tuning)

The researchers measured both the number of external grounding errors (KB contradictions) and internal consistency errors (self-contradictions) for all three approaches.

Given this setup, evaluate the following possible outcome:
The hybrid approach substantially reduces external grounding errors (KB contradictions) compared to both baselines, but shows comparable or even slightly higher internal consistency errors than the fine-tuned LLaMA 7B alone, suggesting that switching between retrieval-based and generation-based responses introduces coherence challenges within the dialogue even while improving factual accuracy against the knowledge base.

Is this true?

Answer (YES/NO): NO